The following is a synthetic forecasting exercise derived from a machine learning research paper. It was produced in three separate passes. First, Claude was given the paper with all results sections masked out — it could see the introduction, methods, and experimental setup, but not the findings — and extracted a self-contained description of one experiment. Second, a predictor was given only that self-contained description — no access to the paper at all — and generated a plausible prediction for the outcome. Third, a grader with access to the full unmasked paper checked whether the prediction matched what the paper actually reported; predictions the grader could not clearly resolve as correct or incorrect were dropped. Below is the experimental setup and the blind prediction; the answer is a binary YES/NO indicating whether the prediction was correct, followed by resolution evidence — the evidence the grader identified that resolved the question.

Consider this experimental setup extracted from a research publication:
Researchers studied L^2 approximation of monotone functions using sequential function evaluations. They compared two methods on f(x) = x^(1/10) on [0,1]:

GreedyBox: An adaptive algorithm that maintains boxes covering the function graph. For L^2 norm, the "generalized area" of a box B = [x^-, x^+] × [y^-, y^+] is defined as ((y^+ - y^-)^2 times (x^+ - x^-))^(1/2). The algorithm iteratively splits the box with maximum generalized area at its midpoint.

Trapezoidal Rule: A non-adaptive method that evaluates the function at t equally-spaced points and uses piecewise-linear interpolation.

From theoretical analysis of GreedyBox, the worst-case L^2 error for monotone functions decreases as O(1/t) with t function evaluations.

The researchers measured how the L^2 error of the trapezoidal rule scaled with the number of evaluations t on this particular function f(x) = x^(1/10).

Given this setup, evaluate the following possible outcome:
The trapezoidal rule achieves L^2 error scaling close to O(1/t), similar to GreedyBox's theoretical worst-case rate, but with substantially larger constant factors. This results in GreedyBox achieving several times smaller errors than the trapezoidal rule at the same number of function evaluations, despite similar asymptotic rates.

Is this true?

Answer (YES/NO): NO